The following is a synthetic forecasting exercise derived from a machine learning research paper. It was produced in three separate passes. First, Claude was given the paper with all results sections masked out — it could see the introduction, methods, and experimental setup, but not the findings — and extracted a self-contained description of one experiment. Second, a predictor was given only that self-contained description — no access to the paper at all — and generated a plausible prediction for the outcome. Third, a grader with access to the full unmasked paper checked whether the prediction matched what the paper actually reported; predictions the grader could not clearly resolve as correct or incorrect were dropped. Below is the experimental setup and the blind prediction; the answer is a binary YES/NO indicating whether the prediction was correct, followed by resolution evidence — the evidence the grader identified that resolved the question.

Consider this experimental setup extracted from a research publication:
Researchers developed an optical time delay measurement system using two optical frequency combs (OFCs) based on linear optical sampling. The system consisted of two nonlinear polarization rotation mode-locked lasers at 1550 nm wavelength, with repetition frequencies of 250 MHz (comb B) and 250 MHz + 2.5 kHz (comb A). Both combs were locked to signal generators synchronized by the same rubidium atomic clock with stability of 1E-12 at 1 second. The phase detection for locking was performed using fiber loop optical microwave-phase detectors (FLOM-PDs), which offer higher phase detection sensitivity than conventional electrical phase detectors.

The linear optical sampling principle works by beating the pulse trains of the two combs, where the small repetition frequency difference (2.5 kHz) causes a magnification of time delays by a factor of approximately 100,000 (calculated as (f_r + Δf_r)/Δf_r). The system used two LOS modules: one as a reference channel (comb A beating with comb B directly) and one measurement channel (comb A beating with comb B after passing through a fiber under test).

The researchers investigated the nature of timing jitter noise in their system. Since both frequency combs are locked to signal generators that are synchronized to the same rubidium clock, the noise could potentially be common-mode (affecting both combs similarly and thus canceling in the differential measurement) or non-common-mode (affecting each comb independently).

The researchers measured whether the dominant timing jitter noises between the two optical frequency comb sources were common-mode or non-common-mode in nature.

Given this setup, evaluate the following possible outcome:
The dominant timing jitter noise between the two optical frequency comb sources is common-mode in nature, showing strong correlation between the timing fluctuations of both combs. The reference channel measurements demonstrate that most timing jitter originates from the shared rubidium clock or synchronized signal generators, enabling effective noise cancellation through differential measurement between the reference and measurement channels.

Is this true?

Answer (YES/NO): NO